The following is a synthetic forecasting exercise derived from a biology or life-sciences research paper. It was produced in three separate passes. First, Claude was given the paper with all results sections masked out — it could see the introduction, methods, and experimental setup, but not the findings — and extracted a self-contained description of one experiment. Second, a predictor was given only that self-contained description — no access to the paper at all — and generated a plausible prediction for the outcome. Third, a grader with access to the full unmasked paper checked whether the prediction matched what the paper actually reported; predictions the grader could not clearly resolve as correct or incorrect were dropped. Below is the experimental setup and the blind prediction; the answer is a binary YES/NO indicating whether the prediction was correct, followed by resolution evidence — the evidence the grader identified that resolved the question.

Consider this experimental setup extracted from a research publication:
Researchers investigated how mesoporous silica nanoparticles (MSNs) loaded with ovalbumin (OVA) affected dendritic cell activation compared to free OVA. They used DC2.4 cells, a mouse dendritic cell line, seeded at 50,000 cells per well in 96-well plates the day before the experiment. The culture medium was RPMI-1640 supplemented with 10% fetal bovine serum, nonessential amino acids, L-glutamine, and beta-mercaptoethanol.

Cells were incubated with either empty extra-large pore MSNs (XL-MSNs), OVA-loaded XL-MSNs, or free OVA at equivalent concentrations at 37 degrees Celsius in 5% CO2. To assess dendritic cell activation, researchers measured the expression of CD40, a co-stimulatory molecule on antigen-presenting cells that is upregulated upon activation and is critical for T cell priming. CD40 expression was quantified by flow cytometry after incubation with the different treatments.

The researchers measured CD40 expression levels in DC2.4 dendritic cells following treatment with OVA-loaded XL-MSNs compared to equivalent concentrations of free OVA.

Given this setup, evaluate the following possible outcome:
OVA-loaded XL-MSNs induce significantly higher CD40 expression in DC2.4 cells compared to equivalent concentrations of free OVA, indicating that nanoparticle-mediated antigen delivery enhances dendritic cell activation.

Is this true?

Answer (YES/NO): YES